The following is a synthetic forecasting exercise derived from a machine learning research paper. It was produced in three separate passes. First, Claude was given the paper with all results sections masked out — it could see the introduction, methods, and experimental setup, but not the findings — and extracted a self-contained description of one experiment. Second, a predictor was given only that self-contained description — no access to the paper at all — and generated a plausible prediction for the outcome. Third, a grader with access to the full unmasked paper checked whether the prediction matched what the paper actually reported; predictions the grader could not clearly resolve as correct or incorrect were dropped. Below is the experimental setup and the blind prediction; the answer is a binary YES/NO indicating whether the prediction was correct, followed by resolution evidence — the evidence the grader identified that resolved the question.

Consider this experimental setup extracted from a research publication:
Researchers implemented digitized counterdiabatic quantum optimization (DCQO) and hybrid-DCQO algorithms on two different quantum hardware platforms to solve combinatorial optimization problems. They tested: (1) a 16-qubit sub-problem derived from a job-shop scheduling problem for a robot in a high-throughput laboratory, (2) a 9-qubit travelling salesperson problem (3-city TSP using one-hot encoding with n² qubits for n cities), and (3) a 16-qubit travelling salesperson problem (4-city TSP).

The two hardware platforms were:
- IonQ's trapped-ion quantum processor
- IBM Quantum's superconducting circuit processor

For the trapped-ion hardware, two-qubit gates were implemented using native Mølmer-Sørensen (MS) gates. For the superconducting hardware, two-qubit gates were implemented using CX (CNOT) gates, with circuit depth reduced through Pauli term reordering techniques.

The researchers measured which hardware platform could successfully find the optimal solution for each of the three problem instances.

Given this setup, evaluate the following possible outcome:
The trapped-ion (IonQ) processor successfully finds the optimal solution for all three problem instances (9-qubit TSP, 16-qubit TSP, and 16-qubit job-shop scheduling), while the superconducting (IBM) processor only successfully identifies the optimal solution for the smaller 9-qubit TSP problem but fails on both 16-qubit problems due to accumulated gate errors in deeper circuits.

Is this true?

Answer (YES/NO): YES